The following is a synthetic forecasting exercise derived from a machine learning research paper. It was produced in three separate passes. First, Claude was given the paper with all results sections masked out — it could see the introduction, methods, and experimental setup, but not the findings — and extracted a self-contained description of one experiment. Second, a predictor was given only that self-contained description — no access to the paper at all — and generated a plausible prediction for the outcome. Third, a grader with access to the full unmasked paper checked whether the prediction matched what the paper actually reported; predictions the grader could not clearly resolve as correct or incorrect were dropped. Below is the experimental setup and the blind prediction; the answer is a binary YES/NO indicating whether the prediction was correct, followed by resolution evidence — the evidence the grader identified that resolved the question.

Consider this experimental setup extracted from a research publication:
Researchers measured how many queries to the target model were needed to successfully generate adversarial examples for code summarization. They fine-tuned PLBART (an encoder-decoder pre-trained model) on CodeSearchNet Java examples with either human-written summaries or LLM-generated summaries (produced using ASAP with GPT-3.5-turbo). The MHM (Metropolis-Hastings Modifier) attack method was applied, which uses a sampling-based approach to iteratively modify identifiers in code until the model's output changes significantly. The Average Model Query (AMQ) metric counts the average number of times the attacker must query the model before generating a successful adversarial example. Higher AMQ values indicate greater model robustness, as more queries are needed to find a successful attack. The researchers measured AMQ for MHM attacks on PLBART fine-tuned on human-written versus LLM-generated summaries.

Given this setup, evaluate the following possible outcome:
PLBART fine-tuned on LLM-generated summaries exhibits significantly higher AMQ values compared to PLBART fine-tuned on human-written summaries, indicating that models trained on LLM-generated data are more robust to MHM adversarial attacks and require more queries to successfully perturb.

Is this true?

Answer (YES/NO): NO